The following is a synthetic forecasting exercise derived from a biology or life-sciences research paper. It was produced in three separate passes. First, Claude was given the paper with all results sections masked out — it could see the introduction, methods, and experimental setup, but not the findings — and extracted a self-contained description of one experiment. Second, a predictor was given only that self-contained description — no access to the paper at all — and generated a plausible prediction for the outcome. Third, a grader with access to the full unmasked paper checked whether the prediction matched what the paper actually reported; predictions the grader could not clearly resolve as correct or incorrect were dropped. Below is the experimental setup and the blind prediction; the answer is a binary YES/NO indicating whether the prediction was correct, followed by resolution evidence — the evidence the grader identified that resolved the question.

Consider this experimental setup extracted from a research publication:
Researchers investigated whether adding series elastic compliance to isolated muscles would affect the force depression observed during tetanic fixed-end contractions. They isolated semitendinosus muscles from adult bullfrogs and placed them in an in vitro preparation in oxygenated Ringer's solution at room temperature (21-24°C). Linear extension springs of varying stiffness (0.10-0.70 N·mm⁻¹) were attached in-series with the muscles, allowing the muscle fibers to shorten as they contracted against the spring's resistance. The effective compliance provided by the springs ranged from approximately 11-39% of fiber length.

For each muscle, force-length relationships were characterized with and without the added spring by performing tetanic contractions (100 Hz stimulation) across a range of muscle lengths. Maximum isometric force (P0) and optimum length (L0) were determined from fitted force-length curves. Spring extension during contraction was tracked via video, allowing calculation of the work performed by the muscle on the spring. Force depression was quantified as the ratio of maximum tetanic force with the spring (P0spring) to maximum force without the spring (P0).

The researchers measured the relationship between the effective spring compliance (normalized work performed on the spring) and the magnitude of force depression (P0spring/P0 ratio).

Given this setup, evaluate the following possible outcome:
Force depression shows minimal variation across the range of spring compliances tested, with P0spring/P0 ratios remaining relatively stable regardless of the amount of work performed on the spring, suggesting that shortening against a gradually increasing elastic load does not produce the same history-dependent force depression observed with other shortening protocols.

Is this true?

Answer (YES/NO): NO